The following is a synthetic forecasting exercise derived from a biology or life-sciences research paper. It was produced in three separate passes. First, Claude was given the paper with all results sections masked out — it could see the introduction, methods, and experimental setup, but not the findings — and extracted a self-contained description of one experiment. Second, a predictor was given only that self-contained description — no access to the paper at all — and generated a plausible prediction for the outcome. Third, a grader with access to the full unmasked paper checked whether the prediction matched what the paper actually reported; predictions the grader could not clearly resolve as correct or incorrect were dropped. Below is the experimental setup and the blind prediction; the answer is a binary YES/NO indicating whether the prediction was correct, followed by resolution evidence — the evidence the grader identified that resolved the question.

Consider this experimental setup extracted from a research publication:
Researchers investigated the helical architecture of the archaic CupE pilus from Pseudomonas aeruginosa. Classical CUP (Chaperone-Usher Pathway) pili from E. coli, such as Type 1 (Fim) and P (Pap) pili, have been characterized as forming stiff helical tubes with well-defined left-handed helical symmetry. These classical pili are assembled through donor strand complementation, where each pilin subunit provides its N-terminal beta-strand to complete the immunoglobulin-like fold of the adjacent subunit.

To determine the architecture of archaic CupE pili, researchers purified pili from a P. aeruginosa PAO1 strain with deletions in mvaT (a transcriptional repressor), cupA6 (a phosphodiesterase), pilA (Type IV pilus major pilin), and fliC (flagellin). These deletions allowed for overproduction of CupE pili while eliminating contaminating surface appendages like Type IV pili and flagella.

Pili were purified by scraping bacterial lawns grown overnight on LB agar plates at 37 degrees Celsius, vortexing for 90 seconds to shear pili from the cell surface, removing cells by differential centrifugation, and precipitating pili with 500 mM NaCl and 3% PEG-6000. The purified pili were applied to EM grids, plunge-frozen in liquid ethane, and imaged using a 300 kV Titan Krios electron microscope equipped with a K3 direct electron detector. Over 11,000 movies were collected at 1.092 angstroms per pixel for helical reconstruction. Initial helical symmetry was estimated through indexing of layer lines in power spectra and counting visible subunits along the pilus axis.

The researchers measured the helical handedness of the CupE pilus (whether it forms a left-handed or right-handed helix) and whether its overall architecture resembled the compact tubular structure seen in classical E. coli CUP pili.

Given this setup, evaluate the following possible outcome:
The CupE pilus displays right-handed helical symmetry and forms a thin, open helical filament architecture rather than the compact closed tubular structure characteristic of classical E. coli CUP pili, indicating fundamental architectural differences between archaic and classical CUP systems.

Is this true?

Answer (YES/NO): YES